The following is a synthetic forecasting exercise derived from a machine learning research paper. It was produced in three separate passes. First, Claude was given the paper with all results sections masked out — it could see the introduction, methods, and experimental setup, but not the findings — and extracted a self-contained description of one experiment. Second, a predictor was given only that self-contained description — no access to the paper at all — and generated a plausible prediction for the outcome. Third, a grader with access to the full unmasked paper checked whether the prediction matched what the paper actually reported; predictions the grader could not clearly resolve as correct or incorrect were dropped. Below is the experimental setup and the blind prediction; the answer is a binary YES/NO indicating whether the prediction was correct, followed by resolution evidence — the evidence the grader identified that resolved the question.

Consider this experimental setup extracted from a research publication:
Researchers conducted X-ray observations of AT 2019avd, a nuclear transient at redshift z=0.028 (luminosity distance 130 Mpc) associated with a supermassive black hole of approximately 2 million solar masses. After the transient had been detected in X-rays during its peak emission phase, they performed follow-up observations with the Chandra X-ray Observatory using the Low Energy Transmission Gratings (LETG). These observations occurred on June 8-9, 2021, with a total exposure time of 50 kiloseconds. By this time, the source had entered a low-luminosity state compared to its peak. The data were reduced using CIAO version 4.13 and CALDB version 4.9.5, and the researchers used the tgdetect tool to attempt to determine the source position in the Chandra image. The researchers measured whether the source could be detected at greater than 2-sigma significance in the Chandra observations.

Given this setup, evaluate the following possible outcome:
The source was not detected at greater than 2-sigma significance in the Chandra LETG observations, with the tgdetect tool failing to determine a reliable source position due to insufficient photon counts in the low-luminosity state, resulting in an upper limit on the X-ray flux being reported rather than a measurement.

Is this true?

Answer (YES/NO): NO